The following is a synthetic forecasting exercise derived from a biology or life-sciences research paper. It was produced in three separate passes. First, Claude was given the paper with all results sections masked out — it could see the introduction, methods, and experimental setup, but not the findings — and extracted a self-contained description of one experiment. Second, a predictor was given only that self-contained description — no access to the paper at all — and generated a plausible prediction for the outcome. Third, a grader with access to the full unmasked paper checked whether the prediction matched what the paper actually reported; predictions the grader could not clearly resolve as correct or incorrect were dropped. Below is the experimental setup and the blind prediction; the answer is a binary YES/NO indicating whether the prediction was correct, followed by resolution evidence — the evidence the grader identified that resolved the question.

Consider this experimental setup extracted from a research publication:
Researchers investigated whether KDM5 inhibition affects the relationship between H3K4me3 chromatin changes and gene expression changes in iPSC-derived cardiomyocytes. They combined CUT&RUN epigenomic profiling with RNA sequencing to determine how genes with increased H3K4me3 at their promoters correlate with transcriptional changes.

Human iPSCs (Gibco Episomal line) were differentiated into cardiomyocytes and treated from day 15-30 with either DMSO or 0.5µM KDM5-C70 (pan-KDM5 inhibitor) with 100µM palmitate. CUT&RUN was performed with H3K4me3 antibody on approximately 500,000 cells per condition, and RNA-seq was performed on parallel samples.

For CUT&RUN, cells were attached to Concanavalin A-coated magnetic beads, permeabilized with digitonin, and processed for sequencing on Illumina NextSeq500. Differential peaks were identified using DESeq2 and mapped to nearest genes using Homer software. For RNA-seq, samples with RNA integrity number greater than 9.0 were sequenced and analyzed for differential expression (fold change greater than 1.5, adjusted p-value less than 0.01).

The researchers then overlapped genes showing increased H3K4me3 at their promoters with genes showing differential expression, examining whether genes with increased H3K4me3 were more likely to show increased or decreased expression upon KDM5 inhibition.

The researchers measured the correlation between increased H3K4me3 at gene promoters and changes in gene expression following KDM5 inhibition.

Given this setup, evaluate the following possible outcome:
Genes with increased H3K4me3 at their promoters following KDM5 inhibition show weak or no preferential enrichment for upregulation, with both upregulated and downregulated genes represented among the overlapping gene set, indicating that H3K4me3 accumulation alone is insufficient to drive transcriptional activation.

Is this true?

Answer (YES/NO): NO